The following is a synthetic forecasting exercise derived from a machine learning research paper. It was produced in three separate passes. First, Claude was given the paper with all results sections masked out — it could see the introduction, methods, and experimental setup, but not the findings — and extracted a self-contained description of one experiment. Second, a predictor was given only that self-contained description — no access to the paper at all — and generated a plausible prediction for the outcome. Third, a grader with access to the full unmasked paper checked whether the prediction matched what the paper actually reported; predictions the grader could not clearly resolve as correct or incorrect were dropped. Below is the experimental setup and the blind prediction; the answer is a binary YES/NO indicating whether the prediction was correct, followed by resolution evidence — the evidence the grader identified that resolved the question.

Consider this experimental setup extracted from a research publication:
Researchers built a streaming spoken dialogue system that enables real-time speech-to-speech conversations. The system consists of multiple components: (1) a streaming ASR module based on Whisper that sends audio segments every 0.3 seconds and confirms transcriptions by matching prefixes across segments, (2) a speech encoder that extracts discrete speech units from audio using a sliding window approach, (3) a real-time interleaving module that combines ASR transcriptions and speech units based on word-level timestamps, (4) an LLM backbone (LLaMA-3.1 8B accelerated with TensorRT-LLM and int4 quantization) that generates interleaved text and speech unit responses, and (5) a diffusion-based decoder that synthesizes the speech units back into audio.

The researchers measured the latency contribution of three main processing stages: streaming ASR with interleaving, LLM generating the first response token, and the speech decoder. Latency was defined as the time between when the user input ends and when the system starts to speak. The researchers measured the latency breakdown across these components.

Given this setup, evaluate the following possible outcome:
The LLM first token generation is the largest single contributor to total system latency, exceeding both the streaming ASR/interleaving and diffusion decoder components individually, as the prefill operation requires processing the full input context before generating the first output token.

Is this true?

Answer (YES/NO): NO